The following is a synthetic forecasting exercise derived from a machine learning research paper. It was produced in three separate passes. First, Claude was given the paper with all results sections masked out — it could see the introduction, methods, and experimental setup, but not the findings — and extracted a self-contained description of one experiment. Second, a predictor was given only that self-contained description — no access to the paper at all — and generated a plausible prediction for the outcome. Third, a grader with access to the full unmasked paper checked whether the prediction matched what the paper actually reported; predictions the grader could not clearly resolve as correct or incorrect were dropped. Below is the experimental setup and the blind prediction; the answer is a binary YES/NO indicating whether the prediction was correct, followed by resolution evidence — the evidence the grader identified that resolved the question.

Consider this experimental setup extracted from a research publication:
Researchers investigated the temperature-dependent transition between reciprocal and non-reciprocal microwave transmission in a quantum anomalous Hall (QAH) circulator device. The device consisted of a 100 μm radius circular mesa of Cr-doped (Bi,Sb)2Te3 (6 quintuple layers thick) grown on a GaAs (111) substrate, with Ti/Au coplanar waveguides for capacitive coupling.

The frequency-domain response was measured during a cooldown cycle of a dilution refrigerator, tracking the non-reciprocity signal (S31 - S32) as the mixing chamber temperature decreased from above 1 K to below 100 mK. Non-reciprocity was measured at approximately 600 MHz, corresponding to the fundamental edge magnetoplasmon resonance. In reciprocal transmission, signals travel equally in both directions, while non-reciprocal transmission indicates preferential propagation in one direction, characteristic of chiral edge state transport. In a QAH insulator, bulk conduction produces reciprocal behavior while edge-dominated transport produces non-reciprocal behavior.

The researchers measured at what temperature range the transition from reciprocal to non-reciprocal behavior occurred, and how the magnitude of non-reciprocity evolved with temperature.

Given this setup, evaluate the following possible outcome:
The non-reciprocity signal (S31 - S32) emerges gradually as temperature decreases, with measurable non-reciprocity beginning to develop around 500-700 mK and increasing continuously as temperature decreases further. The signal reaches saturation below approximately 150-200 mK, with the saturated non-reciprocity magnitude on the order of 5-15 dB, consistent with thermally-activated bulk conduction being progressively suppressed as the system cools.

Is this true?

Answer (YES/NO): NO